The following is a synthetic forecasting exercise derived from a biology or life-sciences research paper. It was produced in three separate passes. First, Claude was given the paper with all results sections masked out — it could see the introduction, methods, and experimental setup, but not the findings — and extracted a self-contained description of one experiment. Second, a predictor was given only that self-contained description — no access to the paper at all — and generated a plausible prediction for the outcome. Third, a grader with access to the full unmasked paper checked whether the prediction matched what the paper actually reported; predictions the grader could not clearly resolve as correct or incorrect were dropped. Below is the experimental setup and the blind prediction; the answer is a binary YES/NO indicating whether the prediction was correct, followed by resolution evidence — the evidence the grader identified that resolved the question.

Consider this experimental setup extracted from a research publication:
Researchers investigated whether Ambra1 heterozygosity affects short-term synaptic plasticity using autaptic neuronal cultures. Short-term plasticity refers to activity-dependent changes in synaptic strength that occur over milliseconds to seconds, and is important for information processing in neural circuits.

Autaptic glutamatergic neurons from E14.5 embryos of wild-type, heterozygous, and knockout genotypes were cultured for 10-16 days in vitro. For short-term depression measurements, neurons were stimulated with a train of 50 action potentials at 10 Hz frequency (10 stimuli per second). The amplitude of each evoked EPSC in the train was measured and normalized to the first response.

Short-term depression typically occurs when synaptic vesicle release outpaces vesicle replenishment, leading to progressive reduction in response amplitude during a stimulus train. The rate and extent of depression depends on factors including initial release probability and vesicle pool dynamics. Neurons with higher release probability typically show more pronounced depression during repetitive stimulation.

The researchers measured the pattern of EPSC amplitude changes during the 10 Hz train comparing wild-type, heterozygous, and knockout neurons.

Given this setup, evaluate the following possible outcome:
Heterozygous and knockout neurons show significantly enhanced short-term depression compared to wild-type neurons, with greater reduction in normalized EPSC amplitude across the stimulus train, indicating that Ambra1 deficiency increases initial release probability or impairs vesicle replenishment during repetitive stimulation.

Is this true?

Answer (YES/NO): NO